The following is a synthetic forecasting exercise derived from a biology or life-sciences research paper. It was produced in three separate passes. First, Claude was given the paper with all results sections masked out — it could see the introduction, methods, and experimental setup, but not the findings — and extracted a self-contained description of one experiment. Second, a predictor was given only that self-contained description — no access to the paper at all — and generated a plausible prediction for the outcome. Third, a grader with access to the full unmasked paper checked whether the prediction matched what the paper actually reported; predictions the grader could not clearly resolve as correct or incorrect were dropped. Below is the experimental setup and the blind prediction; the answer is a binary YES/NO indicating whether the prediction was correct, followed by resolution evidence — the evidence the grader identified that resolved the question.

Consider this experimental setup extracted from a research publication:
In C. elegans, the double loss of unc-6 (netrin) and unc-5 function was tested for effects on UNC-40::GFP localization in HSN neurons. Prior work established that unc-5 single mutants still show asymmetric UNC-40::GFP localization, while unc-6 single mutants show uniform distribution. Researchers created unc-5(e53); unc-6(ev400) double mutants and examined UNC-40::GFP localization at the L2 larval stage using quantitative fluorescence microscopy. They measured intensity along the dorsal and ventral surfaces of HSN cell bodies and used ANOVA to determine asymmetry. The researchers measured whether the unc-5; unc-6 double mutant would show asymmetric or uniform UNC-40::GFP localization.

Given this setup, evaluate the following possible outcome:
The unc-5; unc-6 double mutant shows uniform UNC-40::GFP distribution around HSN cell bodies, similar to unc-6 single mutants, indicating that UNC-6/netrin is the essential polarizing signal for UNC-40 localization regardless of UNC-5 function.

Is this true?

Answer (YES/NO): YES